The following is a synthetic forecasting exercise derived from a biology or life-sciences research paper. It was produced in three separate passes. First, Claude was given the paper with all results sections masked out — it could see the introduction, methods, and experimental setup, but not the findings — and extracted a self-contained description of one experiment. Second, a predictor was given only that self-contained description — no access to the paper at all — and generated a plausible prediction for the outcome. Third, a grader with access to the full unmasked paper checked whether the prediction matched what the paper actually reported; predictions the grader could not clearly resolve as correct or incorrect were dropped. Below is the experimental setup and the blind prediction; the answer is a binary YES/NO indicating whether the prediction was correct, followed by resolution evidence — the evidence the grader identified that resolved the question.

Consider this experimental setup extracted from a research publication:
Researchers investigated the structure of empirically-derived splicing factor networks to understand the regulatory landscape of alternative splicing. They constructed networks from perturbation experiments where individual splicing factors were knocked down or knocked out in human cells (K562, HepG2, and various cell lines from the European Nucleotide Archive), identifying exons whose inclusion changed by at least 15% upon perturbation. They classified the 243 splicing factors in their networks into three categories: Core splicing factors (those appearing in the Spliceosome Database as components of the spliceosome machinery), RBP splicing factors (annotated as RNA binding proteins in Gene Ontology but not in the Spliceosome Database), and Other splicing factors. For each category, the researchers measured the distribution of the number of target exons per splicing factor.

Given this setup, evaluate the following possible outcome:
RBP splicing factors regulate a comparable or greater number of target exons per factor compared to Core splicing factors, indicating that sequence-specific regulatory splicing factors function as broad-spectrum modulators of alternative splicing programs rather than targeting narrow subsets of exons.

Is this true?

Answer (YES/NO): NO